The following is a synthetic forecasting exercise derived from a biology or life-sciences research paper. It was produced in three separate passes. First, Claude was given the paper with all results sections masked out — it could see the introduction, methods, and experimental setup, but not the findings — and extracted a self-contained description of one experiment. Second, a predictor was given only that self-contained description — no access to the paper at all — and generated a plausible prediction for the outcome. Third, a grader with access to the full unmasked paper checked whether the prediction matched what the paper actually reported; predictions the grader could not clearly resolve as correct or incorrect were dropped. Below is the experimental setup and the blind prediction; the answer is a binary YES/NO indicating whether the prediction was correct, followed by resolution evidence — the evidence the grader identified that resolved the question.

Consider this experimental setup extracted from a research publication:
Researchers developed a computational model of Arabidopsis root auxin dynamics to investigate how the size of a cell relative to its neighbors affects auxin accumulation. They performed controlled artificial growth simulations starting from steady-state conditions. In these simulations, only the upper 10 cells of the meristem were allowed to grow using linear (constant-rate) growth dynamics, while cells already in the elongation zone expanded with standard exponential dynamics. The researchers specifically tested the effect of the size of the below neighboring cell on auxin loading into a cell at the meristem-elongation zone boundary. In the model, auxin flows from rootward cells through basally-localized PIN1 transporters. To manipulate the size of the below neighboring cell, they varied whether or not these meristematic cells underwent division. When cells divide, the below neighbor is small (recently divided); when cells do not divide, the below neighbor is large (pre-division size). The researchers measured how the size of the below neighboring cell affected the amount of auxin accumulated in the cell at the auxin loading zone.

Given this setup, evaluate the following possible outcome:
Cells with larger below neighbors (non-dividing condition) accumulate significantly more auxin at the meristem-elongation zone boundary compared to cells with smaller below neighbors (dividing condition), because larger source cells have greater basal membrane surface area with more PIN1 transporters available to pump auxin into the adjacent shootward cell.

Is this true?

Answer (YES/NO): NO